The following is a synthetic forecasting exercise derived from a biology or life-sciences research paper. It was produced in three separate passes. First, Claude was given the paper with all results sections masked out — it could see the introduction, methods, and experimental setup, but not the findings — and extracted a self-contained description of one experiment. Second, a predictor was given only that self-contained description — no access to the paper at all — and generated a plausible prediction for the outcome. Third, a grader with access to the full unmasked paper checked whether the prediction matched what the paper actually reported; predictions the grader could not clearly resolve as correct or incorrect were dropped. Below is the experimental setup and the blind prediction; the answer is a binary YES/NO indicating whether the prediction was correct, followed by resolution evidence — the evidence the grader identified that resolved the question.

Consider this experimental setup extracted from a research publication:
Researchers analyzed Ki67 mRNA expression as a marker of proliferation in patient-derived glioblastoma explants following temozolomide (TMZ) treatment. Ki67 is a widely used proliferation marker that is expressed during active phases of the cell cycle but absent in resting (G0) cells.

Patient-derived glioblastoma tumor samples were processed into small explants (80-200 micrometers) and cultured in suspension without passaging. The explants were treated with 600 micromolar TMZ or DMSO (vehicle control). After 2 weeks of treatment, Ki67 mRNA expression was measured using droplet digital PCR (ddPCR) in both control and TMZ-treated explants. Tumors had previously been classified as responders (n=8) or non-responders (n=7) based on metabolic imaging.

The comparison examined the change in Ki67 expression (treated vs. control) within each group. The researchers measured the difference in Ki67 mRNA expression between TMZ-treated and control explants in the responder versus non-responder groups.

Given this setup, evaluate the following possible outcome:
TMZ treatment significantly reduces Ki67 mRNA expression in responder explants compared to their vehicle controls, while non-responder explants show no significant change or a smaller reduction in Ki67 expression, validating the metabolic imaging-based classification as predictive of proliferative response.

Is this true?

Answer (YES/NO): YES